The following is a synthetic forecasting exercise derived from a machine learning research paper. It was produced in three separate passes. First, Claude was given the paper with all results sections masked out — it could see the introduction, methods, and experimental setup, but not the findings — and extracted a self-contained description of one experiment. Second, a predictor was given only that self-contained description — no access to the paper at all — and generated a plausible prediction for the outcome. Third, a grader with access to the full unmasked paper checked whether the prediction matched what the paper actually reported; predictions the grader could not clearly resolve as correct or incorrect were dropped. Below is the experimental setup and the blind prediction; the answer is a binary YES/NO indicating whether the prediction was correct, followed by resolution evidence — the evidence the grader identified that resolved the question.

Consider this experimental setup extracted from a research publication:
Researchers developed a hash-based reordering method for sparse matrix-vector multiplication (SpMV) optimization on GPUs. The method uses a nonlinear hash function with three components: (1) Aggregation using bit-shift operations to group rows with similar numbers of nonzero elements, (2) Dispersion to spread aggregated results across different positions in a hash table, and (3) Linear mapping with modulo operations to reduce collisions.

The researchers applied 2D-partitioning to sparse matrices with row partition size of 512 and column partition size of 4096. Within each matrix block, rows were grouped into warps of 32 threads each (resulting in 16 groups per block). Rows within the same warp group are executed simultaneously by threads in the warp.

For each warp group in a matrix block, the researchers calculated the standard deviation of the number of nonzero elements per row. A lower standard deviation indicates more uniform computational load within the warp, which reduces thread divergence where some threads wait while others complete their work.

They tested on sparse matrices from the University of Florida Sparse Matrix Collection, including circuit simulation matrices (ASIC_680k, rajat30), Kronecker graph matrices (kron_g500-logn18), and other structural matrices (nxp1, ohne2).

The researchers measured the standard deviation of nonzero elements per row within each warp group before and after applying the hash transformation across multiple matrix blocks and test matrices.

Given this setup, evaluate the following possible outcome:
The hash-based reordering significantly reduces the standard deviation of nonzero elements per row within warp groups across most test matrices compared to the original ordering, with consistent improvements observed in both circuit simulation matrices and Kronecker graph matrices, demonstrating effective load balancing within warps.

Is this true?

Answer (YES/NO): NO